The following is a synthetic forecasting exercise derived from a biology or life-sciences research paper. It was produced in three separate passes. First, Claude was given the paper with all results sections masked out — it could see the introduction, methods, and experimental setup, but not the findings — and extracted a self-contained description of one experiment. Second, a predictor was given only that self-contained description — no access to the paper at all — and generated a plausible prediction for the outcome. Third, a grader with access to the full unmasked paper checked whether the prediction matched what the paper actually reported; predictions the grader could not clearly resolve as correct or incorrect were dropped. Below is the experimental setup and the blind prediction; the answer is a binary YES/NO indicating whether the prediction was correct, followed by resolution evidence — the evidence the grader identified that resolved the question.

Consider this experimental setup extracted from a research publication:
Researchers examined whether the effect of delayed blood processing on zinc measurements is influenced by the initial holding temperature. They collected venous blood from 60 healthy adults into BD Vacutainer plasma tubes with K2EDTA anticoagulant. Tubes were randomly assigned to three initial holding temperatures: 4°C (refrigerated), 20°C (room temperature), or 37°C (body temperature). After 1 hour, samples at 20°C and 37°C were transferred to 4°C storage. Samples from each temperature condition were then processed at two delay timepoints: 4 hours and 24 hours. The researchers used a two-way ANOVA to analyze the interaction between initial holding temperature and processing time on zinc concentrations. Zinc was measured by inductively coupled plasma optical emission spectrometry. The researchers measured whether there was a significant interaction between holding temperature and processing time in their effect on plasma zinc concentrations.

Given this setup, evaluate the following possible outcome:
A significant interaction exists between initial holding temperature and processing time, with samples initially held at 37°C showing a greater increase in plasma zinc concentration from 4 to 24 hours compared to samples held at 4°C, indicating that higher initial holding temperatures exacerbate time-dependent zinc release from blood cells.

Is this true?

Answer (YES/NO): NO